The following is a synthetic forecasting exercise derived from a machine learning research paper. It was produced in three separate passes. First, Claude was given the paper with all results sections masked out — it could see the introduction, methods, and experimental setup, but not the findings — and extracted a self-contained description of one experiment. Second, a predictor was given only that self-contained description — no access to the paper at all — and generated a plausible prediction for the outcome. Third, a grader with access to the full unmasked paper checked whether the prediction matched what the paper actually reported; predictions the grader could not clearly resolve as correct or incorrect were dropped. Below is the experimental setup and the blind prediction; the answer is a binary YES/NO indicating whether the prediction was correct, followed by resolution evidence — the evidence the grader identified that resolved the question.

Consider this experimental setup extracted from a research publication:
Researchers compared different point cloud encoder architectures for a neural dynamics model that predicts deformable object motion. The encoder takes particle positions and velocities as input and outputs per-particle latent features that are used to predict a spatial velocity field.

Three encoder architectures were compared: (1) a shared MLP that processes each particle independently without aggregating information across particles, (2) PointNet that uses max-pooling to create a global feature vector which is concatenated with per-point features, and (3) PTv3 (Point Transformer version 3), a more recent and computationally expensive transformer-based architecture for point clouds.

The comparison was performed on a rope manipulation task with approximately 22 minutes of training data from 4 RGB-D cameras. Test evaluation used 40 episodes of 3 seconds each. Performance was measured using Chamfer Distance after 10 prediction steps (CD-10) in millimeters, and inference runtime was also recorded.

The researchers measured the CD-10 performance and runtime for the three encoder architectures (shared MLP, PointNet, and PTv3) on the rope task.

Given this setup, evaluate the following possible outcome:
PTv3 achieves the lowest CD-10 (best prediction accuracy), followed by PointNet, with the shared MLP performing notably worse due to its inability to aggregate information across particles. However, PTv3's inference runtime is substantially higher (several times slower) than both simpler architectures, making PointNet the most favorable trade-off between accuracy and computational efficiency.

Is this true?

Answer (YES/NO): NO